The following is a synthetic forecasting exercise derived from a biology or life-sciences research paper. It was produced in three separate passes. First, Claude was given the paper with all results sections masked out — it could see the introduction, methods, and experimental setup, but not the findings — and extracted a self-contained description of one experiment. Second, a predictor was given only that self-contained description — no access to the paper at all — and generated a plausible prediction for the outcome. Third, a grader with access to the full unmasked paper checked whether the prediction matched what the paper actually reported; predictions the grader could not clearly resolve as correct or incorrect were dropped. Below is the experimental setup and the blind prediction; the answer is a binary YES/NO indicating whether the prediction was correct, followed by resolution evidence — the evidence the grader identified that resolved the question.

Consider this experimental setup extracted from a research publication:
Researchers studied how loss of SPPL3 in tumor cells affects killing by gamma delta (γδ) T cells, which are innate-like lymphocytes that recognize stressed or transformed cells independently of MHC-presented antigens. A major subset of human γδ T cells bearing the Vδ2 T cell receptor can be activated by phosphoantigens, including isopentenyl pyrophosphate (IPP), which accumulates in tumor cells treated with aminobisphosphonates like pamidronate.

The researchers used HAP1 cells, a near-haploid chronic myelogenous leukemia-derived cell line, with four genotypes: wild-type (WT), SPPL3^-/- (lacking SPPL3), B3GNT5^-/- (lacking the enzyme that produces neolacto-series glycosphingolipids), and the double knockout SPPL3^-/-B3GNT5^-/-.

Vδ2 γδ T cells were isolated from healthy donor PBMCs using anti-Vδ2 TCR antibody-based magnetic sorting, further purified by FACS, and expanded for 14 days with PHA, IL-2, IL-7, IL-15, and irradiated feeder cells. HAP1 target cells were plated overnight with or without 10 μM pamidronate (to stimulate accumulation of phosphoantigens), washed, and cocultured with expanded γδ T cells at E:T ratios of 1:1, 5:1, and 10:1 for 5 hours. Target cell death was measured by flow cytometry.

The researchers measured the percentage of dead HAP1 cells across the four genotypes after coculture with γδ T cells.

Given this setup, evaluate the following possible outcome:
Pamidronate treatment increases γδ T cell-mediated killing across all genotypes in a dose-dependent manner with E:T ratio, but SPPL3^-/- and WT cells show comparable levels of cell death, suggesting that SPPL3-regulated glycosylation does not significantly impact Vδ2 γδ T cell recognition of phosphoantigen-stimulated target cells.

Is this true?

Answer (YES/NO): NO